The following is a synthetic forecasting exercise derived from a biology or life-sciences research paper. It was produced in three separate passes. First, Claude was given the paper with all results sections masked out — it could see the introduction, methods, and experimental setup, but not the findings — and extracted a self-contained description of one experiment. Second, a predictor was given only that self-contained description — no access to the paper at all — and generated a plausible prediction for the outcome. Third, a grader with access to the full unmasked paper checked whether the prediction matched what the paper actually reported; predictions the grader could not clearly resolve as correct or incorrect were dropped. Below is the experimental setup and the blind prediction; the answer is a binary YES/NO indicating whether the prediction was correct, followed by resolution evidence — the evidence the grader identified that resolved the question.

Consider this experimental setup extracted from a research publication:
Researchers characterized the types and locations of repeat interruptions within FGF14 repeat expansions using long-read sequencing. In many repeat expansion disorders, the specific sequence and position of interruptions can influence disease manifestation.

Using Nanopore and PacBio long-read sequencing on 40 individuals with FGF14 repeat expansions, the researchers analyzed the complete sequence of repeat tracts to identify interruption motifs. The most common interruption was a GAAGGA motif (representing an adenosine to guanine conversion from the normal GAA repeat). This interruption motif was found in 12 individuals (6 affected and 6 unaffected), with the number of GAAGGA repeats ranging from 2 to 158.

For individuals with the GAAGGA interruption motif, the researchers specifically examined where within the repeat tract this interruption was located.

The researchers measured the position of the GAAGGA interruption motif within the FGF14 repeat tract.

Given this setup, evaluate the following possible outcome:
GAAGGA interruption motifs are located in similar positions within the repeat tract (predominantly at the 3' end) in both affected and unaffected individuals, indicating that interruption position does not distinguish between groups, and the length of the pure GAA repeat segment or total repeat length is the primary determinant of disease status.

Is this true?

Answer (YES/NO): NO